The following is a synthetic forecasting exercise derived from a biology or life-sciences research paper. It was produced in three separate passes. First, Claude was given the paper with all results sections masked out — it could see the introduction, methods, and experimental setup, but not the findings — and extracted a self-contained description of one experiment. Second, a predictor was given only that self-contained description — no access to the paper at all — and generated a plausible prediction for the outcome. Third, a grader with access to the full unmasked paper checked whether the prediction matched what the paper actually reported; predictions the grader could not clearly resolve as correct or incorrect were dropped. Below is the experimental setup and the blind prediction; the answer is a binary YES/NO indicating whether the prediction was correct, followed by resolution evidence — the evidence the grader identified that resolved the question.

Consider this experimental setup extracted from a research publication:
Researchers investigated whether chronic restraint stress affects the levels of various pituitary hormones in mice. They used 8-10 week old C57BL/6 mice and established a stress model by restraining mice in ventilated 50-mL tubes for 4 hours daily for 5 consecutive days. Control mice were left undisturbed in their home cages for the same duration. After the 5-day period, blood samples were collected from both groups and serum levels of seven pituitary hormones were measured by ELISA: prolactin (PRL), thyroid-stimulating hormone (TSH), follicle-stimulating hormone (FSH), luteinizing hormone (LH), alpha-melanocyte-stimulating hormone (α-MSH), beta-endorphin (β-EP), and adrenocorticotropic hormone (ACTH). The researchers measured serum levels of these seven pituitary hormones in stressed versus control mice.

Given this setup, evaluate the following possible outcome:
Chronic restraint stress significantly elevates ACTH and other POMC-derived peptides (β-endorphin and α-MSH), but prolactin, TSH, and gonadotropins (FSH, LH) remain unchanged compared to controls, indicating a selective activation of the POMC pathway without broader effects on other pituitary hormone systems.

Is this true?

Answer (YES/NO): NO